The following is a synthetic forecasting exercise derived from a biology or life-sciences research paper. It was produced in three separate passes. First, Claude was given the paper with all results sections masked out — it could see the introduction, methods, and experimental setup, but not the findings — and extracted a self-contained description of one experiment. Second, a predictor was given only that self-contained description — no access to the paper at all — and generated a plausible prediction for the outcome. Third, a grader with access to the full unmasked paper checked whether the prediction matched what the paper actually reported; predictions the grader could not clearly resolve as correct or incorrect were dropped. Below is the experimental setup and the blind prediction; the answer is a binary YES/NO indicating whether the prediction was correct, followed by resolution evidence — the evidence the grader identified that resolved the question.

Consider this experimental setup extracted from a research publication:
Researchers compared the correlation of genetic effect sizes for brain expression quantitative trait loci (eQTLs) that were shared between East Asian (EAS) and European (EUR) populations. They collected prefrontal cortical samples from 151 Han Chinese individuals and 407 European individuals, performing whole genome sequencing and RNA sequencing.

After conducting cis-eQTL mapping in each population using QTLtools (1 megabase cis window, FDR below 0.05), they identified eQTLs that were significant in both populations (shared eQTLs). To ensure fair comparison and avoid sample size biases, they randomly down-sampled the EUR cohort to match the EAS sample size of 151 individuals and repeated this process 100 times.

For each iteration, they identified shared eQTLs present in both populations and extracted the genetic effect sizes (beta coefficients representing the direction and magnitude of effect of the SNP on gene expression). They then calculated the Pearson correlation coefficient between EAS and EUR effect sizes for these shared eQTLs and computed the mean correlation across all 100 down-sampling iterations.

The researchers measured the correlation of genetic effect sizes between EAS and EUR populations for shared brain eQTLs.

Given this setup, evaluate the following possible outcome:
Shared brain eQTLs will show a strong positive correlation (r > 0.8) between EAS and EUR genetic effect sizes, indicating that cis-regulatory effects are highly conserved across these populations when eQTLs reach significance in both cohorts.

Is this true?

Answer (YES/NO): YES